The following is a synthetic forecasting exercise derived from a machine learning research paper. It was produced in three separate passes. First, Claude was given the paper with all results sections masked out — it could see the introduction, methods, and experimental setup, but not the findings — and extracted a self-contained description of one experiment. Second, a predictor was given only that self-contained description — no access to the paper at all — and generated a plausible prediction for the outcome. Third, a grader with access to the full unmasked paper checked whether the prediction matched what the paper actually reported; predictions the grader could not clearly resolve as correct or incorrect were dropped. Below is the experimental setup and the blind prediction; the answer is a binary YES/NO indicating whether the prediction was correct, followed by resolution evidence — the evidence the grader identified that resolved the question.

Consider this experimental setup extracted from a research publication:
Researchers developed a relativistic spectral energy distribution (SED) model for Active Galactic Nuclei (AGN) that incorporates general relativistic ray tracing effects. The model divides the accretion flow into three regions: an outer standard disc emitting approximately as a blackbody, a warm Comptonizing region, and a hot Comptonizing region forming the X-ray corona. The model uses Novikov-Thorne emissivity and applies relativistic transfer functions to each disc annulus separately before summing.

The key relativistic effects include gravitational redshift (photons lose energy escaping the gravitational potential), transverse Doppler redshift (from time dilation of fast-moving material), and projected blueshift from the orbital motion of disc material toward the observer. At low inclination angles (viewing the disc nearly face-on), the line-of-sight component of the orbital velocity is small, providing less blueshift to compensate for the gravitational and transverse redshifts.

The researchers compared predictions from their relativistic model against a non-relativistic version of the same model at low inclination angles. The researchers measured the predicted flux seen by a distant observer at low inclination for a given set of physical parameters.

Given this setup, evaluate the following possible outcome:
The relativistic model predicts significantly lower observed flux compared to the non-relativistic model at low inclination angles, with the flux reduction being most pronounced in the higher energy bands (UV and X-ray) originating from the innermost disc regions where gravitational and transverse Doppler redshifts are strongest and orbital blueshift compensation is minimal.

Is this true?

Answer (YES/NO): YES